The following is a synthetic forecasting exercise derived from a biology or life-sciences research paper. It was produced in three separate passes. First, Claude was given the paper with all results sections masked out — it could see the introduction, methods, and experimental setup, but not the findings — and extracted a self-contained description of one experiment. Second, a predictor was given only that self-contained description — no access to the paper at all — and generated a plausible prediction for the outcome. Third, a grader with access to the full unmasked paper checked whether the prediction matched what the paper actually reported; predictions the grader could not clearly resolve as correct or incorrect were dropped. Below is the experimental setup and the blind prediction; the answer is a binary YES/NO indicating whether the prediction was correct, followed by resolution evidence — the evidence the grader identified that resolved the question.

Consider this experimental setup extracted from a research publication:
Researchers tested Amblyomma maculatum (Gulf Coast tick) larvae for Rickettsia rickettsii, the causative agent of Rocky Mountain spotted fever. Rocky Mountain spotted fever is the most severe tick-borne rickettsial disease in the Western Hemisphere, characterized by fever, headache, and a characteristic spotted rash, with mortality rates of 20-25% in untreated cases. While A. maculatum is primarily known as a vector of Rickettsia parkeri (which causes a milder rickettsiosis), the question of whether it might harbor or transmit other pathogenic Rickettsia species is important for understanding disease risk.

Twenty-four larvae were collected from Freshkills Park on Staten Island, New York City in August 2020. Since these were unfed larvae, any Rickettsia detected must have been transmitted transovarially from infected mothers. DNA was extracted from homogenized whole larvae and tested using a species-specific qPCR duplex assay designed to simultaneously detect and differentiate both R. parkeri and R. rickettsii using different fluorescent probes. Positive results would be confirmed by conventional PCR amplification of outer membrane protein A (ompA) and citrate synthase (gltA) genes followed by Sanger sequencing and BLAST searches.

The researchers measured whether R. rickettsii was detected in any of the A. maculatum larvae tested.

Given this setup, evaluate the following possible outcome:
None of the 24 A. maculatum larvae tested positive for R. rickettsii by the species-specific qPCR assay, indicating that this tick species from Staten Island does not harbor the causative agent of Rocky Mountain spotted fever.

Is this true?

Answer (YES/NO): YES